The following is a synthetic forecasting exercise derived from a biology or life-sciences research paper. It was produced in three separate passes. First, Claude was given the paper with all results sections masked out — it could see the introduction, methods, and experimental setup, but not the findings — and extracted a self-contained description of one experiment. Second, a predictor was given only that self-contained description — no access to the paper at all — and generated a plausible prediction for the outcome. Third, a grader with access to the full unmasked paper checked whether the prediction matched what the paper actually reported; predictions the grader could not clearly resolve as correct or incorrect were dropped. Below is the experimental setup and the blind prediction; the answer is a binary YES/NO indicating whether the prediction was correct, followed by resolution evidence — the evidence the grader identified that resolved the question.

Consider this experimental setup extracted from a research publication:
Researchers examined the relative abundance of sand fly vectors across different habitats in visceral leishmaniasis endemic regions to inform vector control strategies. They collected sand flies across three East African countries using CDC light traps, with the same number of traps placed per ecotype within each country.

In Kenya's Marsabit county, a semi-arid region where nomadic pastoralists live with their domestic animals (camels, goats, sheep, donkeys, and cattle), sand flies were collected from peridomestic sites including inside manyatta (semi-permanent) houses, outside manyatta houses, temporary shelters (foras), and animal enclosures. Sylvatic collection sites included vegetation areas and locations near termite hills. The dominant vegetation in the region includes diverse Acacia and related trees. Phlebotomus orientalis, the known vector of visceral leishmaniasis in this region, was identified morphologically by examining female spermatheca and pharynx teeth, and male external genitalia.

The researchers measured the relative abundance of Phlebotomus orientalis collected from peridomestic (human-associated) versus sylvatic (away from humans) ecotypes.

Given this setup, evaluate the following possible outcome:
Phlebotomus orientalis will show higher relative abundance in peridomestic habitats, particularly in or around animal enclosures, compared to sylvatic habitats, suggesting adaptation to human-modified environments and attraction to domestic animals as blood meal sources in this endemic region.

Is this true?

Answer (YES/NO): NO